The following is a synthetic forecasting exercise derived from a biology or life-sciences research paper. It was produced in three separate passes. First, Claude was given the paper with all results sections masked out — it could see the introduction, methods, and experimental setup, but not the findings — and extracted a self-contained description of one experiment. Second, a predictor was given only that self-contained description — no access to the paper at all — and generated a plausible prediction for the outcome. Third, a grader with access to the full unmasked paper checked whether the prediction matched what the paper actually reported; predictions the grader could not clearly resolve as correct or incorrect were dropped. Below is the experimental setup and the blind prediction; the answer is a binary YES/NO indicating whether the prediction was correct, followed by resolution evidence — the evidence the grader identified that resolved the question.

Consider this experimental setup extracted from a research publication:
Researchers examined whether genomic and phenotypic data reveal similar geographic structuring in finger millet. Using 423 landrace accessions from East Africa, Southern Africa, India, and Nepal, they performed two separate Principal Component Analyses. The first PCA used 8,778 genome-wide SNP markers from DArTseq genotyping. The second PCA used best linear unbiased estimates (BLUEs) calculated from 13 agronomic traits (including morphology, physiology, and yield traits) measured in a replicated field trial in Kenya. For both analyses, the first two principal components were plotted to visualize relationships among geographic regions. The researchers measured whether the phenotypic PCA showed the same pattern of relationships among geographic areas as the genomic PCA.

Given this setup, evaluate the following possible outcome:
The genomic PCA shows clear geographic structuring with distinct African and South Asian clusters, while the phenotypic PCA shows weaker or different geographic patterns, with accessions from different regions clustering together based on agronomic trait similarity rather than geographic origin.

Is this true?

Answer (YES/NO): NO